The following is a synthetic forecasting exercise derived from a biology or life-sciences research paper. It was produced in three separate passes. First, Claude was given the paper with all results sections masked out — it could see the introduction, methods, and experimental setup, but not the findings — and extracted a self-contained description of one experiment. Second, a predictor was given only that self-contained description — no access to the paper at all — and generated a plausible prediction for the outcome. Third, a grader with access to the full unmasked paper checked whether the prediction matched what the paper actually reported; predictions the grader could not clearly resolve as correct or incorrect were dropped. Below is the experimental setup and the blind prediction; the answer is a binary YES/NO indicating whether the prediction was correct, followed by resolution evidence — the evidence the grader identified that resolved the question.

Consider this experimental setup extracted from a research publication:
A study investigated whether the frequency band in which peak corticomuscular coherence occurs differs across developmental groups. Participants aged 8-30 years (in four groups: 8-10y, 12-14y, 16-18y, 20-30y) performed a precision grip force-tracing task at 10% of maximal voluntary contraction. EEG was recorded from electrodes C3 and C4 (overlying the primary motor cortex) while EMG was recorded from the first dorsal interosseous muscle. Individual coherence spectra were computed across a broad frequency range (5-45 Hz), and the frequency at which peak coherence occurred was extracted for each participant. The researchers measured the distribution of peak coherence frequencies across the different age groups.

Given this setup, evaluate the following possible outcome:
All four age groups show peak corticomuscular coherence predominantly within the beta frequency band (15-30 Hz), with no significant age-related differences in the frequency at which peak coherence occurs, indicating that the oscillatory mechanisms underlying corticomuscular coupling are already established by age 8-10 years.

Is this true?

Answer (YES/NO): YES